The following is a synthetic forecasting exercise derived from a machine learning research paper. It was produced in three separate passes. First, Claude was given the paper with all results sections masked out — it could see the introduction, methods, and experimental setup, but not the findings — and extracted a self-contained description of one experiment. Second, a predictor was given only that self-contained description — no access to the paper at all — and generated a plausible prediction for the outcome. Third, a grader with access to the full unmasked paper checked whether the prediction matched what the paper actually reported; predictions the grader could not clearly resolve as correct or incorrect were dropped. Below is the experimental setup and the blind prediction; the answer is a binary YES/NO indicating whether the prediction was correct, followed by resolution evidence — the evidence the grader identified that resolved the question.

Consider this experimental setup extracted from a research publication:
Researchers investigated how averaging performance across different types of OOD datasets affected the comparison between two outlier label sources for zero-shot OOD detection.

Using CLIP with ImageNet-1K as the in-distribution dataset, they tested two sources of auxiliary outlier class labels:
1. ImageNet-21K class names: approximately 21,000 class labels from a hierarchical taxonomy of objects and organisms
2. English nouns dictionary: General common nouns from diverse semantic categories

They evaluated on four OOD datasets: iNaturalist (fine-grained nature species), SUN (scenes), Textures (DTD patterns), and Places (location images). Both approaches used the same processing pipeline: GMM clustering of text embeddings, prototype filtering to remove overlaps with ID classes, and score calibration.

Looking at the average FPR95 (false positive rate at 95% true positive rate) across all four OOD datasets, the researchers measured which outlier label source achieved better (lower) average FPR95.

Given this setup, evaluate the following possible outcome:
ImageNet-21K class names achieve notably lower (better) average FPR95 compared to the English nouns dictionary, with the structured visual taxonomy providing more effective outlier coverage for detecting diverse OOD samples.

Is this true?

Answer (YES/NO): NO